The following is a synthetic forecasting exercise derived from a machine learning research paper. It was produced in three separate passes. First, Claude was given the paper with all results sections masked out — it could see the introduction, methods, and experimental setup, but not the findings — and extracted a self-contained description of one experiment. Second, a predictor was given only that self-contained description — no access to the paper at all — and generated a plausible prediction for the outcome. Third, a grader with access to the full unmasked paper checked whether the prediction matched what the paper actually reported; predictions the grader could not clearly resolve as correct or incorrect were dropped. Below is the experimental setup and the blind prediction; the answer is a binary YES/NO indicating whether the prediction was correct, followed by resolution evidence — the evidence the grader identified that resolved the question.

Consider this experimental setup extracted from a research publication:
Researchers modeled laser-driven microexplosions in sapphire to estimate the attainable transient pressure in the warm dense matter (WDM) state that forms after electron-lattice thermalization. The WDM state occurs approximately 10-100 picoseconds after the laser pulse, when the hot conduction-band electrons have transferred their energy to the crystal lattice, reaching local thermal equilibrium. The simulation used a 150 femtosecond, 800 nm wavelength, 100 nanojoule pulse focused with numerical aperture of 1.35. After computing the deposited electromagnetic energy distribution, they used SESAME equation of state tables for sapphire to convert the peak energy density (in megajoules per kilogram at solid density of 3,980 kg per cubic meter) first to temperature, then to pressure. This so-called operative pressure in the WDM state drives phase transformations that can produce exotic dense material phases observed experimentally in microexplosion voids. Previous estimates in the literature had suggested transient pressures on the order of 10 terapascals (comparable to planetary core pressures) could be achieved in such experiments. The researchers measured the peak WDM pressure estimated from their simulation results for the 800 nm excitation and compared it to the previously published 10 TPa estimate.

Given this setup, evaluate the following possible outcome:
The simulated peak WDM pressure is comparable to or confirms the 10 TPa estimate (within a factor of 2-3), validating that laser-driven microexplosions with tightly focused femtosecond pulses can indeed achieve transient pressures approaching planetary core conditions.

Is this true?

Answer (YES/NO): NO